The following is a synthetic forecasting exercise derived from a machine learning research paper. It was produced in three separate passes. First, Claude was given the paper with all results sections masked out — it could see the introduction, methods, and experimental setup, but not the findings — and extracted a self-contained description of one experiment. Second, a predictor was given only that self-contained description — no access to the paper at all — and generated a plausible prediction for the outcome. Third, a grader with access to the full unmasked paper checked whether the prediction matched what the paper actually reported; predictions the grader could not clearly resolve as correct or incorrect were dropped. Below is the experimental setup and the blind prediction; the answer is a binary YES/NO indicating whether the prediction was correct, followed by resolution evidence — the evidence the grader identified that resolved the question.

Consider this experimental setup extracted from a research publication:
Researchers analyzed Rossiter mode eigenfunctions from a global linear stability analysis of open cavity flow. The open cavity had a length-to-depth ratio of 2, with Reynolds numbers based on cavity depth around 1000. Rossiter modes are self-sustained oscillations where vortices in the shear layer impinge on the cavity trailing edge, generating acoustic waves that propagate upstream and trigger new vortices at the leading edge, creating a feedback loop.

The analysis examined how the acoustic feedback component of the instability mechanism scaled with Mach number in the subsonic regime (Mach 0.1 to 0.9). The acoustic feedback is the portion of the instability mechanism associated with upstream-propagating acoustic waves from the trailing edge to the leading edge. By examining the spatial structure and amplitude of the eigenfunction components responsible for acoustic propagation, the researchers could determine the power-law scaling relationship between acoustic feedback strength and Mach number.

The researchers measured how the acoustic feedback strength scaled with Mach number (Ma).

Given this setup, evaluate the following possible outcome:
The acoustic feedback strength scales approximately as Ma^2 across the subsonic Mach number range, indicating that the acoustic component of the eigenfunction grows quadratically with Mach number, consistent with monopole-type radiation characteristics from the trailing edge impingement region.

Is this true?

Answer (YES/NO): NO